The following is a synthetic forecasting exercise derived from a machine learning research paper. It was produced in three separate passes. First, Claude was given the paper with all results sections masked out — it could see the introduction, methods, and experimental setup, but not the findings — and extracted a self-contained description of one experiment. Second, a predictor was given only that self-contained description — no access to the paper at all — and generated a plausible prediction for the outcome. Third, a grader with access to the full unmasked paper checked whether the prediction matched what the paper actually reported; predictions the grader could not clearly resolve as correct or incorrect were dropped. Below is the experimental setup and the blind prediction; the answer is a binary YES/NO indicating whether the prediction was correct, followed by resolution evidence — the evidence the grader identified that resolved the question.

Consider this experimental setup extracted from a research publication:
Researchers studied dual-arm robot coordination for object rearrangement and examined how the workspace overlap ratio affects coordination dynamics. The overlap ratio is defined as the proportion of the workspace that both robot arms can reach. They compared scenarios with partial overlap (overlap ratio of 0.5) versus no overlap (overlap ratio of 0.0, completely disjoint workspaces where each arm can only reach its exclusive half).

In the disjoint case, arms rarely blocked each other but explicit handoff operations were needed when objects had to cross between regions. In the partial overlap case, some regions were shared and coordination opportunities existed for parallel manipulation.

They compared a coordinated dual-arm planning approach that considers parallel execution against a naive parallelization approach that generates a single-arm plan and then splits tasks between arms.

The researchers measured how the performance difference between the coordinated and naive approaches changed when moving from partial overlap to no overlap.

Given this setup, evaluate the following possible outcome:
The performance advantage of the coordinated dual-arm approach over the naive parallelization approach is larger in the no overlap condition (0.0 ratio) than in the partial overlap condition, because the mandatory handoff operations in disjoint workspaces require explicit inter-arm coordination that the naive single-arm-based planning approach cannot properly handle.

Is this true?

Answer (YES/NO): NO